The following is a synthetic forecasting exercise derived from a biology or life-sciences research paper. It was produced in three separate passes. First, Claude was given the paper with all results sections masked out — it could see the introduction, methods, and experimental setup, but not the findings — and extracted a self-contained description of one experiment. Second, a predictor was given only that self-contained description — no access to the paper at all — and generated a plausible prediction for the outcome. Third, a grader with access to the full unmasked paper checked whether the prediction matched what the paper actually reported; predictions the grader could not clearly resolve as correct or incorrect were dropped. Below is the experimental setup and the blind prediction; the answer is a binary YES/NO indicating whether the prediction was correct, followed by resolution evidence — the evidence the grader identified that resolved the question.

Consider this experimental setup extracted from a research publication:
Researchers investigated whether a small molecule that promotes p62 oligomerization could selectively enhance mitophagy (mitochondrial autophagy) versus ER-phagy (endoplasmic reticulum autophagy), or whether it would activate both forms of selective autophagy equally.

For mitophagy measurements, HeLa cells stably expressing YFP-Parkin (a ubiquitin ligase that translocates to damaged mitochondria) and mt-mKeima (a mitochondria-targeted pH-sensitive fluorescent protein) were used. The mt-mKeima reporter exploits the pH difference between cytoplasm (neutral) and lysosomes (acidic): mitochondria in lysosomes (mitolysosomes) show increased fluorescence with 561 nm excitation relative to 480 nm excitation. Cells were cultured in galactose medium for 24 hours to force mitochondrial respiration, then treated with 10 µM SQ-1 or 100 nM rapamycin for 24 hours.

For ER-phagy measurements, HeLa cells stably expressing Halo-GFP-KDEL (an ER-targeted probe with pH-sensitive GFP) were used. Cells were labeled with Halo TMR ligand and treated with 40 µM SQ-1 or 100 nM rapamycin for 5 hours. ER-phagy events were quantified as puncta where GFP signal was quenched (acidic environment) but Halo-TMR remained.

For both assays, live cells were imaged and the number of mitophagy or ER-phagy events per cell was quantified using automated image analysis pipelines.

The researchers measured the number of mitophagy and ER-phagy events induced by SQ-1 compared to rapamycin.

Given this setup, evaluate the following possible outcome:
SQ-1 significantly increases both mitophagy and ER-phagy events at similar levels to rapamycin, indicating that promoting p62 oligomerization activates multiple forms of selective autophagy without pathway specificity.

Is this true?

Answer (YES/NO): YES